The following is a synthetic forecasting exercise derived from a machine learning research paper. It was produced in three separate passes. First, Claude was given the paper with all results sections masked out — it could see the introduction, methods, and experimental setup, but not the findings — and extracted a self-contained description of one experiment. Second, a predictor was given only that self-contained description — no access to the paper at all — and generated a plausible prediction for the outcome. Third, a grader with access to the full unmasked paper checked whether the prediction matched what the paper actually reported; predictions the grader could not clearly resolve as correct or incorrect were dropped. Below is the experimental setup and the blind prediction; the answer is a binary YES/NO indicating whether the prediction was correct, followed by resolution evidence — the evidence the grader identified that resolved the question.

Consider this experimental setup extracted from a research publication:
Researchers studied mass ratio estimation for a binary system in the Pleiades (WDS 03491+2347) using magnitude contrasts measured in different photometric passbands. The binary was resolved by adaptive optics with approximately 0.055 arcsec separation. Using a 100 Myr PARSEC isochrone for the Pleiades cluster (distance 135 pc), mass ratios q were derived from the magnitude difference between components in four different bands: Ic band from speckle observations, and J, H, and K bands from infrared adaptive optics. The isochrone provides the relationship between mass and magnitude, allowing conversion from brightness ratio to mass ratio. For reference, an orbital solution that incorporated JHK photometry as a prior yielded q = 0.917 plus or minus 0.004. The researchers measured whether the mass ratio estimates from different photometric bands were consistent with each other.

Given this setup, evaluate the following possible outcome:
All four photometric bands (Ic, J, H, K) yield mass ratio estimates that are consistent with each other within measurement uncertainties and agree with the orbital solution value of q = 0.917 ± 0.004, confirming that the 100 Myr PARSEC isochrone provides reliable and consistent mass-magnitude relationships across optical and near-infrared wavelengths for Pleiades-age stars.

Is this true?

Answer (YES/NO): NO